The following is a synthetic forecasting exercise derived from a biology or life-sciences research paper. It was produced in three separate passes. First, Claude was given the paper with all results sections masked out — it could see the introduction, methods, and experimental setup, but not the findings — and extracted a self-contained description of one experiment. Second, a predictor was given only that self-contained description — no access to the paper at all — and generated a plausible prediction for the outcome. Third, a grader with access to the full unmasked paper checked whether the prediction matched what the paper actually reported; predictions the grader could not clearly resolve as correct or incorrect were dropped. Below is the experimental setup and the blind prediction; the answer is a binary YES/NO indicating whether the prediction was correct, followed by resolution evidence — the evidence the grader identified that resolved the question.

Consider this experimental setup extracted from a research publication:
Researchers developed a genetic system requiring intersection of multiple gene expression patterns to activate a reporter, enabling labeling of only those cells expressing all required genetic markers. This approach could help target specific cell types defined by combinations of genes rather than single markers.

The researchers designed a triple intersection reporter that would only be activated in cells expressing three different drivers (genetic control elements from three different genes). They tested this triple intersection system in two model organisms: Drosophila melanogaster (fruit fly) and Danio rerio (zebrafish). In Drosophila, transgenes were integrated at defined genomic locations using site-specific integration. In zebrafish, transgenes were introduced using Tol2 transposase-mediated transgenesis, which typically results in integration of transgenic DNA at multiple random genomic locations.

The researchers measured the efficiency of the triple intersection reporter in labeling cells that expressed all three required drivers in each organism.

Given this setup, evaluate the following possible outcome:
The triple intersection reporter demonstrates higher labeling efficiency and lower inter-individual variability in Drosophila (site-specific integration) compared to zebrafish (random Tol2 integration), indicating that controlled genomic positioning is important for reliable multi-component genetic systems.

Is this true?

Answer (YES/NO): NO